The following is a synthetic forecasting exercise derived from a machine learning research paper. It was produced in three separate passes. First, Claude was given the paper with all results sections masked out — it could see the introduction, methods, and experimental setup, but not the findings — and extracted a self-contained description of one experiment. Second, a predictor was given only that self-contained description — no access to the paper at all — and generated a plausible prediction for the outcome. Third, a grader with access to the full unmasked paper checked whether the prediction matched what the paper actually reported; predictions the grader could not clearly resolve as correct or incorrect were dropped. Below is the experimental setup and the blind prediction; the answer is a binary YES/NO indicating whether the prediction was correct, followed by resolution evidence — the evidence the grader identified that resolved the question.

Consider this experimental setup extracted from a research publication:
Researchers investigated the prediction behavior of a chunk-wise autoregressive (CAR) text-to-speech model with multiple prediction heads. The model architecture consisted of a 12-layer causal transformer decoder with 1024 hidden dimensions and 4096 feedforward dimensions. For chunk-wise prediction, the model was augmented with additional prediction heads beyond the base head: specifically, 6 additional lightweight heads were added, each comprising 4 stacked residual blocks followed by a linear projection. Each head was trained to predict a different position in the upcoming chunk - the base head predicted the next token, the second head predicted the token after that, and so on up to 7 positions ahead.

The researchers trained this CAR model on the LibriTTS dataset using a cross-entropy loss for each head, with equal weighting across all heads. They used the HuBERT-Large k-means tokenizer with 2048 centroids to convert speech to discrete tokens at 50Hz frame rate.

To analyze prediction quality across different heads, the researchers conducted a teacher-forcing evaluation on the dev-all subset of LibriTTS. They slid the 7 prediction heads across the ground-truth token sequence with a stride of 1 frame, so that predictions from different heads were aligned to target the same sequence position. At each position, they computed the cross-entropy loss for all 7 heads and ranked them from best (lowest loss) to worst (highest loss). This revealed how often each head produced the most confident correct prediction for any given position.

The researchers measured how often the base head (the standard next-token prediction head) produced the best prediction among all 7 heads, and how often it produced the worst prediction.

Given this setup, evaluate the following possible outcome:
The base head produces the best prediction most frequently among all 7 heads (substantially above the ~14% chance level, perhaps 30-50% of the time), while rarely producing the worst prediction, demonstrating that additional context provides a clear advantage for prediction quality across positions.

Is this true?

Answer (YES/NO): NO